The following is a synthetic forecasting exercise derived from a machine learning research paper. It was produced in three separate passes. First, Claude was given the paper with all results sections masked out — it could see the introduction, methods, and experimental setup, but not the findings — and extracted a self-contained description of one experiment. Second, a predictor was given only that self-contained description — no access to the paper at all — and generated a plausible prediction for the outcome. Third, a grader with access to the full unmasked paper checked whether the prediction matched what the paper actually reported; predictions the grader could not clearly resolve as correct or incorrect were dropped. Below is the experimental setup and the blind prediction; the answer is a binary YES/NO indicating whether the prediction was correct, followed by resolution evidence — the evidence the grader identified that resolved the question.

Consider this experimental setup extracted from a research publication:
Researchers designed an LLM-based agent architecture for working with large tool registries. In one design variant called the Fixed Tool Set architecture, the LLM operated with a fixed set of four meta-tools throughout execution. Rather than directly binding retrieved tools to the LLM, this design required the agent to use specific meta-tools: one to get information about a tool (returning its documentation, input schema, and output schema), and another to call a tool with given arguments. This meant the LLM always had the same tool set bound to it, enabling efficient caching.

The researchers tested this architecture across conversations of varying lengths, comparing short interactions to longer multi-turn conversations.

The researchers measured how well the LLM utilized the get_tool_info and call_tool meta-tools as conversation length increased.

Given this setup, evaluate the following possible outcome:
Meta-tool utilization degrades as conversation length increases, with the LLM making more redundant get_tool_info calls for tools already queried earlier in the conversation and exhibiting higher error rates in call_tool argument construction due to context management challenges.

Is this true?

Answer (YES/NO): NO